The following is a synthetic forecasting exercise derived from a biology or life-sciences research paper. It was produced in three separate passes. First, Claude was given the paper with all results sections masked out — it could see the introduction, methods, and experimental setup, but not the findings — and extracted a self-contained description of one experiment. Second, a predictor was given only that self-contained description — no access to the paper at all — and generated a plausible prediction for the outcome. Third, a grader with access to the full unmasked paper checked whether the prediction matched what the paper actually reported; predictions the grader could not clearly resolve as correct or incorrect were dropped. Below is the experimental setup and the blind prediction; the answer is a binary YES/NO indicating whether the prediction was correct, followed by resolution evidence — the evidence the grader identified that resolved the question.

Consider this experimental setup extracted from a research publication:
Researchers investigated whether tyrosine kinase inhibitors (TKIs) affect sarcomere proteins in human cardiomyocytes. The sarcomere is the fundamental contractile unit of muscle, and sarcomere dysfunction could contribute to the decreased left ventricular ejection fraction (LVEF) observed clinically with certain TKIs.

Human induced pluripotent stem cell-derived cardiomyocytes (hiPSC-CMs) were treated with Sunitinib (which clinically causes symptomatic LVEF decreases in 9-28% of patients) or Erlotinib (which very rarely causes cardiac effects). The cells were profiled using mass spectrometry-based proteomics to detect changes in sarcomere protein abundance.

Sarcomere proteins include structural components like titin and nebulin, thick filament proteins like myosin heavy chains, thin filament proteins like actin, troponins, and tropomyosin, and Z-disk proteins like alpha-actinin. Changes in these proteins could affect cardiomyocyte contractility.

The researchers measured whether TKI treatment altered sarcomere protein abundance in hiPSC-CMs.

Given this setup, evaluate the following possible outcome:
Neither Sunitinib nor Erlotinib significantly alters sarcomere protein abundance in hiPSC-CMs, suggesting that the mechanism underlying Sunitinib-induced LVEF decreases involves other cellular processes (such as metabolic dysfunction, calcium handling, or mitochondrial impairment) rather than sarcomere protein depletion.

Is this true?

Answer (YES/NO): NO